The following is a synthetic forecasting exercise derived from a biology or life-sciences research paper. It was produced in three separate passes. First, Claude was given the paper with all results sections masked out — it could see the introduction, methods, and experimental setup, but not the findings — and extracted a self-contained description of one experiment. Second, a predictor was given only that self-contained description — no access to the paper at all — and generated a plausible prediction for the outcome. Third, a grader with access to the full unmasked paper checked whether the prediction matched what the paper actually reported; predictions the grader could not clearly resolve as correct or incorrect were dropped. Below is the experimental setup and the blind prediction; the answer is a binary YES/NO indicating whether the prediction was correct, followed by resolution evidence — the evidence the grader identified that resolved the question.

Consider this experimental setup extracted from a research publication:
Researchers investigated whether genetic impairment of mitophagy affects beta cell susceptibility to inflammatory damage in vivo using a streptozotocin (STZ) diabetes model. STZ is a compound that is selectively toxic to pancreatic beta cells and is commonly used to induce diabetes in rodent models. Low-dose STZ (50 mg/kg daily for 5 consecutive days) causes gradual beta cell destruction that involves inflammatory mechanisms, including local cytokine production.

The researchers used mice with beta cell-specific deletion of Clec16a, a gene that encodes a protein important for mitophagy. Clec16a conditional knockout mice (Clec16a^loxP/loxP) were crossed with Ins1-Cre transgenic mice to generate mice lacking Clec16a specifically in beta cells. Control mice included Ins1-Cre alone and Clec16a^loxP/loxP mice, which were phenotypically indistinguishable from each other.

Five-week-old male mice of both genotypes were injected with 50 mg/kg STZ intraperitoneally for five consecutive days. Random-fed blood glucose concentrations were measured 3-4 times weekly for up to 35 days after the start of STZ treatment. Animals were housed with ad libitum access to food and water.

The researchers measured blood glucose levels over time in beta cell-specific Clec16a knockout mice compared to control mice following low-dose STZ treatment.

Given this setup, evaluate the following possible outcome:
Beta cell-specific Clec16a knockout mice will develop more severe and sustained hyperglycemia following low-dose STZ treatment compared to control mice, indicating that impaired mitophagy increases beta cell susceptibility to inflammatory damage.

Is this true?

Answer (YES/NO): YES